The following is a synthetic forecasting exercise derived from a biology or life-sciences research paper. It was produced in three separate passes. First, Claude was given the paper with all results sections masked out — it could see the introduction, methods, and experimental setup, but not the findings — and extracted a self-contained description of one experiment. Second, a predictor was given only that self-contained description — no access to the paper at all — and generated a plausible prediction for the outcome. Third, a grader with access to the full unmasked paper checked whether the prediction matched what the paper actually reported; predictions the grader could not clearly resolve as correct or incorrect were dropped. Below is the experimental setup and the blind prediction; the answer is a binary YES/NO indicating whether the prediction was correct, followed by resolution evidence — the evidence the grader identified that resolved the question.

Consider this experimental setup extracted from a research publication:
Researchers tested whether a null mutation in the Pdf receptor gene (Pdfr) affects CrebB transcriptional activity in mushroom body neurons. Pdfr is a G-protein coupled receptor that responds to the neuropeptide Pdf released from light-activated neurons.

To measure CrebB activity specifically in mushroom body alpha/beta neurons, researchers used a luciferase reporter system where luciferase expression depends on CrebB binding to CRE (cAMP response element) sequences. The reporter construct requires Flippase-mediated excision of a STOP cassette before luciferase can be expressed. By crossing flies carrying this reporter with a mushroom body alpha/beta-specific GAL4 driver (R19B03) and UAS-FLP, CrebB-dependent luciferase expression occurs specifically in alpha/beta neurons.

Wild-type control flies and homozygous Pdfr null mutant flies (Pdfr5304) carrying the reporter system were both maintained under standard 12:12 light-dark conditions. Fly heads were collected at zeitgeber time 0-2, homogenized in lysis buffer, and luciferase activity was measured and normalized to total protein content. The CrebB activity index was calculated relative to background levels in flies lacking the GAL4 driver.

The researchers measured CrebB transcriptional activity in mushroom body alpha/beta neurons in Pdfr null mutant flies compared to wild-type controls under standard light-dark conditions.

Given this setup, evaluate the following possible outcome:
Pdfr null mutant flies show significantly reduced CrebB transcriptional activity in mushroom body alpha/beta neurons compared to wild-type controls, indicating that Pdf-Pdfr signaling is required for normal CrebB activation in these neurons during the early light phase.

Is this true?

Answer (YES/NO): YES